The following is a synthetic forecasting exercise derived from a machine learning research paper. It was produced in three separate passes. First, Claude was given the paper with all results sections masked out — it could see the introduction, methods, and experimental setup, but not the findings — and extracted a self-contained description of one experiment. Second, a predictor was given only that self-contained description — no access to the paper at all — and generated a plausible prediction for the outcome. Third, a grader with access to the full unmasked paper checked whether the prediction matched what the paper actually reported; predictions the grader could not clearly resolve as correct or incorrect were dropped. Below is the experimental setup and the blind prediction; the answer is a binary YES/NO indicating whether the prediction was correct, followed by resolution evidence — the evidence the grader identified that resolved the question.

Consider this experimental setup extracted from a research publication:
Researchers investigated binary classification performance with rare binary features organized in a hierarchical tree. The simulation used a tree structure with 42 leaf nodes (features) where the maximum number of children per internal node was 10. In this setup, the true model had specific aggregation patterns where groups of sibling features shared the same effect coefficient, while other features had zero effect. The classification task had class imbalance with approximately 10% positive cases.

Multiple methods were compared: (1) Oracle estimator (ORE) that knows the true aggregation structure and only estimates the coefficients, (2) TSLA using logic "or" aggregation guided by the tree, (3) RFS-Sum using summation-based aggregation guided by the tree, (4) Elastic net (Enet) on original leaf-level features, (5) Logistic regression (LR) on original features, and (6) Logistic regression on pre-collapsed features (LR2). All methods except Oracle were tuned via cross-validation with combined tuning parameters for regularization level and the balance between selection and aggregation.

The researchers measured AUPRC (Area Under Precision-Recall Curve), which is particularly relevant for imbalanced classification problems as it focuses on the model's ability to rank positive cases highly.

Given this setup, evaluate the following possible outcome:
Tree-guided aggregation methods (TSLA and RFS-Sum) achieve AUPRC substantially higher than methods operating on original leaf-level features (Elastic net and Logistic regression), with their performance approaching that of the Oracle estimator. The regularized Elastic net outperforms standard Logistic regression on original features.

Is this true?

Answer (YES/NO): YES